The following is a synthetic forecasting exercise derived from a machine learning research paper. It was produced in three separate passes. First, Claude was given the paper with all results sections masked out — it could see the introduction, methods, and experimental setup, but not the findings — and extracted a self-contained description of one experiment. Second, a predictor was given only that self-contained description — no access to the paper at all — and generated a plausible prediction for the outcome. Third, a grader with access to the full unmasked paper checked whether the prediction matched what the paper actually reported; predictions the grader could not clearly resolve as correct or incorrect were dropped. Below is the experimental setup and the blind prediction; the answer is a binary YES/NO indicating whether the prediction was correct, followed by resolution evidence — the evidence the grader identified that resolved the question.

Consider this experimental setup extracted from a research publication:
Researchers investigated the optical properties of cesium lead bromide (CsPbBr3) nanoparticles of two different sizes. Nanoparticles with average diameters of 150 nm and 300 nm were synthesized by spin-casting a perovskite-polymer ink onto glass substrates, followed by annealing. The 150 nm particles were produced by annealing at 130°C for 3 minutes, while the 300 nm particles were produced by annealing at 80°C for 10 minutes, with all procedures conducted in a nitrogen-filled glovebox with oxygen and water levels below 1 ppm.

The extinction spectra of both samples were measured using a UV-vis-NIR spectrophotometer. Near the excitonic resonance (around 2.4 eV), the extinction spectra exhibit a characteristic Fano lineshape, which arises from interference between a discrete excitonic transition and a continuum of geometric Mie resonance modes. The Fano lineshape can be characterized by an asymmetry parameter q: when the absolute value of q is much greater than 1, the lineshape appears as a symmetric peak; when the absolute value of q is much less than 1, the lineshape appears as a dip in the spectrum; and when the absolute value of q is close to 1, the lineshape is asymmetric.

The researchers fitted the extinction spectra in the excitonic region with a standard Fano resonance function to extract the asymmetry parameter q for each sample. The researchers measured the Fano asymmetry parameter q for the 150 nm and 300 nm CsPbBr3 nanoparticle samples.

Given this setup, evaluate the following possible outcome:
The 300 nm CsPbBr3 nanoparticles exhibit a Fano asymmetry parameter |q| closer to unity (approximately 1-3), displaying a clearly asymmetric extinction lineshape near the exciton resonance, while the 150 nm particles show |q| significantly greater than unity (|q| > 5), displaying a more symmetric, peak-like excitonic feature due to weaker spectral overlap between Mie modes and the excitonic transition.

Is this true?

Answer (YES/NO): NO